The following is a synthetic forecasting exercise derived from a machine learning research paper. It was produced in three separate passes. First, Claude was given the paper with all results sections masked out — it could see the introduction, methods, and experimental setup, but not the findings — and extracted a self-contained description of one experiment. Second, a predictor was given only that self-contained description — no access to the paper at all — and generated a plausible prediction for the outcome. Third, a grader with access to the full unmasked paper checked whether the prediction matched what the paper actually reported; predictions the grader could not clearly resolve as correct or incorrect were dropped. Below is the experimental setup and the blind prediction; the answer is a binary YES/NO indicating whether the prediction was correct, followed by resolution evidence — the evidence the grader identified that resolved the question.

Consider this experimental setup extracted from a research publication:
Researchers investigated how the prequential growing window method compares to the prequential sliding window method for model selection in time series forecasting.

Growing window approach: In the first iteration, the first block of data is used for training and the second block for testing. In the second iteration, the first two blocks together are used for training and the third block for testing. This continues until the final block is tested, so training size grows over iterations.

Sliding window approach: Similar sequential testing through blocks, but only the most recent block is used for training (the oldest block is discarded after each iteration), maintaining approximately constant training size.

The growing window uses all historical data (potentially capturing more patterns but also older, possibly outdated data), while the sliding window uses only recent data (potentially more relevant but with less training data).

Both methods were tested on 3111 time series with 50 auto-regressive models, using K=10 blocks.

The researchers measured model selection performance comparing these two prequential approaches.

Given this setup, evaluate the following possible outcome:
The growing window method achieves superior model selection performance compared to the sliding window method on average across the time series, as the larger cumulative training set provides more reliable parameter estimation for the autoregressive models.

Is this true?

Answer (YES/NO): NO